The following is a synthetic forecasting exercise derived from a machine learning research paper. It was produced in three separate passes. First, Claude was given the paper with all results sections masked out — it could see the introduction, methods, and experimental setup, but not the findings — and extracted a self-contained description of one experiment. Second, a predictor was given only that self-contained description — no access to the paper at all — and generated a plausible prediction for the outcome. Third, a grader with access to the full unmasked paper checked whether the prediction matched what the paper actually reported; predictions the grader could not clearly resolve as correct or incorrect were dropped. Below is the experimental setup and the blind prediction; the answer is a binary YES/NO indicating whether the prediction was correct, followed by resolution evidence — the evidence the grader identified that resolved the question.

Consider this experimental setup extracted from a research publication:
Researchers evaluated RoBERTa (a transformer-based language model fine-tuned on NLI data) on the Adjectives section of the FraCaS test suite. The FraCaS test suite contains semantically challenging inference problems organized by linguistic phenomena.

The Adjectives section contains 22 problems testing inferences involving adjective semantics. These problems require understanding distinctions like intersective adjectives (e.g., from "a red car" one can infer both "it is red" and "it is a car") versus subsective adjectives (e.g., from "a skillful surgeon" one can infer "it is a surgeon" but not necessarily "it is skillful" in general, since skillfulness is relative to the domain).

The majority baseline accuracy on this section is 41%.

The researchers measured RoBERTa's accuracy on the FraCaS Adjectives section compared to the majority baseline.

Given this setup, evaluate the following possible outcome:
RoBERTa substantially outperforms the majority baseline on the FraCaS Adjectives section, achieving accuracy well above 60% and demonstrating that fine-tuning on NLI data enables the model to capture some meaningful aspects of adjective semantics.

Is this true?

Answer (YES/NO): NO